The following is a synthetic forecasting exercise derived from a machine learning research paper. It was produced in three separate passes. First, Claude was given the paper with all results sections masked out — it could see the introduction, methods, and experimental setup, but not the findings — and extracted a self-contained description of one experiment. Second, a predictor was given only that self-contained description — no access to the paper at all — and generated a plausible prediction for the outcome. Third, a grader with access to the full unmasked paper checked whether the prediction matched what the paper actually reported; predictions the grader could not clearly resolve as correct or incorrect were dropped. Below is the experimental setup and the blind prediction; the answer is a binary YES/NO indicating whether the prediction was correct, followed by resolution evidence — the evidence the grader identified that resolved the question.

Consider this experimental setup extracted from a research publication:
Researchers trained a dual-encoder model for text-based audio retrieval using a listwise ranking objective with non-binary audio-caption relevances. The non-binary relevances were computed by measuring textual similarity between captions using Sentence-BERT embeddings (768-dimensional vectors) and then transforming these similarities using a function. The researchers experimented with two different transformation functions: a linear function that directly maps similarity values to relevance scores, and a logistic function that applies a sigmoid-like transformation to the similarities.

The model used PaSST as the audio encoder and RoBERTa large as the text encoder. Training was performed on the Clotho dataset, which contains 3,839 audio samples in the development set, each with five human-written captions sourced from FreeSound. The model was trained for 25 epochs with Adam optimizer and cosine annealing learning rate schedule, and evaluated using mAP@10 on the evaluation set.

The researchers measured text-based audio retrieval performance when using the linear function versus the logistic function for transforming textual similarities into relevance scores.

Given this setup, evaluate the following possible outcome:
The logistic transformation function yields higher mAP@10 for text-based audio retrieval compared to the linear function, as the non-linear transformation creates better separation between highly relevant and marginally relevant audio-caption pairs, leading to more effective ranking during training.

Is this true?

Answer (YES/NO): YES